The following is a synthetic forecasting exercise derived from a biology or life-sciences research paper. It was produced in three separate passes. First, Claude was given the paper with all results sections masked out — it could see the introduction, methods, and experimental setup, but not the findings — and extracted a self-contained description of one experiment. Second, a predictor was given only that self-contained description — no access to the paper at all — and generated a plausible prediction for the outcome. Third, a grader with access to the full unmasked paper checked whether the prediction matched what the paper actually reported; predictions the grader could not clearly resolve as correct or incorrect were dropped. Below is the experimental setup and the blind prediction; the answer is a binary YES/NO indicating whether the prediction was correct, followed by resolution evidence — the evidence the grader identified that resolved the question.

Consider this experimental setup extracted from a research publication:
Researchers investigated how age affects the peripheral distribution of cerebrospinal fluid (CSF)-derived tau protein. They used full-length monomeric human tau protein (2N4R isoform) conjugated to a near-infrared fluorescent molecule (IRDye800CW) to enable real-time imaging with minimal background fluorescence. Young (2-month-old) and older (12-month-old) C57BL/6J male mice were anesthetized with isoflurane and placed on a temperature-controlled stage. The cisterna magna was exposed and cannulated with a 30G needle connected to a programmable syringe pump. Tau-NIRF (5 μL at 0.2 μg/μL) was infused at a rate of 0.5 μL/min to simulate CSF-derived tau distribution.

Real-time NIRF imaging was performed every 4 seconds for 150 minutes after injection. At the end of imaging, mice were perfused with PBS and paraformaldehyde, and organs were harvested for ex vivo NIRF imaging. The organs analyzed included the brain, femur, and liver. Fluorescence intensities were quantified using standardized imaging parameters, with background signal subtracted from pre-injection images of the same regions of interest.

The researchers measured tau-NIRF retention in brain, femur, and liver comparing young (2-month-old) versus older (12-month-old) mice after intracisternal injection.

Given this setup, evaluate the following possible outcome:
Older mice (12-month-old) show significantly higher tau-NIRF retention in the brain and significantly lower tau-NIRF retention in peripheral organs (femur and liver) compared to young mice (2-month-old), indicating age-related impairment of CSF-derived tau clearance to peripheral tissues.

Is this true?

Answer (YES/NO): NO